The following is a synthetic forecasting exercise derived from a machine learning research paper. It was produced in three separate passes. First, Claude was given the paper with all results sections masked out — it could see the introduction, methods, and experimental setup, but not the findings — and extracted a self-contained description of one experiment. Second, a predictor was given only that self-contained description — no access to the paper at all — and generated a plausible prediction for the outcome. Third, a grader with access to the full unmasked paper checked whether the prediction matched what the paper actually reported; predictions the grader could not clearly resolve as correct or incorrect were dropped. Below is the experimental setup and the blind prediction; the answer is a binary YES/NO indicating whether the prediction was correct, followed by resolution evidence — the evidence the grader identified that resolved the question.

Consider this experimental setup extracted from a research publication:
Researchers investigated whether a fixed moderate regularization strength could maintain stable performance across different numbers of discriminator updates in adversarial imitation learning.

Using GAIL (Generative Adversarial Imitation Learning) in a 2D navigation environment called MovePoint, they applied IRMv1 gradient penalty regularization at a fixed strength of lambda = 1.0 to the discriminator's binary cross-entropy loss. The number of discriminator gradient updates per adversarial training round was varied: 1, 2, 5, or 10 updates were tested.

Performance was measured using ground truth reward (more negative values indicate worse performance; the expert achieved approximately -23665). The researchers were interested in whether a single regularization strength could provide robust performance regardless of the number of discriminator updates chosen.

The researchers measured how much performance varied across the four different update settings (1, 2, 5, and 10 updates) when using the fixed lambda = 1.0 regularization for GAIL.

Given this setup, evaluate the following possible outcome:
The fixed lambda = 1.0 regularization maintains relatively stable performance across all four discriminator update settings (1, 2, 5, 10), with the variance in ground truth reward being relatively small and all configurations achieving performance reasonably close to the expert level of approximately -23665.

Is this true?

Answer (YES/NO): NO